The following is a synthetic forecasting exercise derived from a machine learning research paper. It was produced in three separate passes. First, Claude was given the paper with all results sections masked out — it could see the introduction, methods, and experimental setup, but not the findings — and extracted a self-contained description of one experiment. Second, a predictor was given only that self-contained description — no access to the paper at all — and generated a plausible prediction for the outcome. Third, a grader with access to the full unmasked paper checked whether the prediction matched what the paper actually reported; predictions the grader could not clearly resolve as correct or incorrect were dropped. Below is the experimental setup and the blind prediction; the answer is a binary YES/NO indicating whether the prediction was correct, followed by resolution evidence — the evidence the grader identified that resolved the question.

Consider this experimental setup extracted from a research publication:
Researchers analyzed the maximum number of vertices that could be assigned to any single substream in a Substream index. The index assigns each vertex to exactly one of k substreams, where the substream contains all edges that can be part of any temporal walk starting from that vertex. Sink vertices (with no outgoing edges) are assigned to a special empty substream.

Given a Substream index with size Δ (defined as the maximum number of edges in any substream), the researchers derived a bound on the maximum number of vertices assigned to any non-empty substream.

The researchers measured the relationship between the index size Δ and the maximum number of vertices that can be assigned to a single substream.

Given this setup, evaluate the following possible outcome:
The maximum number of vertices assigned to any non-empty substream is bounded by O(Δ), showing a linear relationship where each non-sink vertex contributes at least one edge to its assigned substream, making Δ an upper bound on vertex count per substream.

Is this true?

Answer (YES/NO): NO